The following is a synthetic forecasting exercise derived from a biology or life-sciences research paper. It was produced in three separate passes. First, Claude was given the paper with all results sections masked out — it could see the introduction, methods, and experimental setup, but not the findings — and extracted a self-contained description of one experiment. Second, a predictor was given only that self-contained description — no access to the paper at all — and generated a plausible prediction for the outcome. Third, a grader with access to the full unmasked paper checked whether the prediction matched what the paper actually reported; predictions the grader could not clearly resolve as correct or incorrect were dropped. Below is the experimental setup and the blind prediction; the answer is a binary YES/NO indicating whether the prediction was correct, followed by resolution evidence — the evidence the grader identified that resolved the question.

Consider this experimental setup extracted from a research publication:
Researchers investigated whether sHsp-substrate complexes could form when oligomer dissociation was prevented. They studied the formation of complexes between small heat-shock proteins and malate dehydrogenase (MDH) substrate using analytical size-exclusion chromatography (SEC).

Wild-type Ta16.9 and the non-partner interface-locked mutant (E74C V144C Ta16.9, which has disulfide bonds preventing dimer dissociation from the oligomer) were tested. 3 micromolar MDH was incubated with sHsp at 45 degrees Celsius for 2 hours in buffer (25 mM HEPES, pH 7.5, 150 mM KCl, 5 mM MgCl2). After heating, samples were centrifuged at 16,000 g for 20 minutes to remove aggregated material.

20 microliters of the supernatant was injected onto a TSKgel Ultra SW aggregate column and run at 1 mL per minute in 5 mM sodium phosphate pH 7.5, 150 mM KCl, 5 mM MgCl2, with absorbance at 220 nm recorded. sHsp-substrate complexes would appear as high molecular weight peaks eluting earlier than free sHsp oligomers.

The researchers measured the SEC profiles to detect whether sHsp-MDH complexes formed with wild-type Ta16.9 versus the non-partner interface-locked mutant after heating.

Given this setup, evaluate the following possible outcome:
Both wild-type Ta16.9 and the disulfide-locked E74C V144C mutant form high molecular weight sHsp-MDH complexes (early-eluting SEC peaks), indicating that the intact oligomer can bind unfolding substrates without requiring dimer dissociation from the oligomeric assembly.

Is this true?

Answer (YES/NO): NO